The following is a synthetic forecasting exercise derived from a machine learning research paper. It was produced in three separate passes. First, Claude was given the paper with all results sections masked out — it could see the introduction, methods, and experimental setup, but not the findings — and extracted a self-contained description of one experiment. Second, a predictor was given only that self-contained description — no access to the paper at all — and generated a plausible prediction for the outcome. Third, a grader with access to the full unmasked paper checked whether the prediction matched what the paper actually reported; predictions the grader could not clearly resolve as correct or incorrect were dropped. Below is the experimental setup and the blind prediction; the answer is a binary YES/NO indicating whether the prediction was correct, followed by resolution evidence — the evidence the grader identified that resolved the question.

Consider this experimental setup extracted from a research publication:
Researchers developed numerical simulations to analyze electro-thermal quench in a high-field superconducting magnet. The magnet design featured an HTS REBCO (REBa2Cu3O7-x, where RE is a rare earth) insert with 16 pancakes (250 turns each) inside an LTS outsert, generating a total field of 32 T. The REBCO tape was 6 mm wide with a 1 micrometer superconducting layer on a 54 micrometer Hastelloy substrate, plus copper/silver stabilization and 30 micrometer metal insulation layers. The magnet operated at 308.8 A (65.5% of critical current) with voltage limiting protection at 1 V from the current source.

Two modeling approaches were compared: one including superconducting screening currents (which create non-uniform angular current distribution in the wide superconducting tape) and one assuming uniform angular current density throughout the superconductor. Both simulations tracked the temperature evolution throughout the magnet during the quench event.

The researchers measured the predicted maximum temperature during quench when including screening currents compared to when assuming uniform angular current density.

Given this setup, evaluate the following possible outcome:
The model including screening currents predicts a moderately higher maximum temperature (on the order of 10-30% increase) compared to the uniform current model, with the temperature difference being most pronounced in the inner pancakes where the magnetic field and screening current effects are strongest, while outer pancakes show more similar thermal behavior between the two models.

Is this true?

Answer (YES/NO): NO